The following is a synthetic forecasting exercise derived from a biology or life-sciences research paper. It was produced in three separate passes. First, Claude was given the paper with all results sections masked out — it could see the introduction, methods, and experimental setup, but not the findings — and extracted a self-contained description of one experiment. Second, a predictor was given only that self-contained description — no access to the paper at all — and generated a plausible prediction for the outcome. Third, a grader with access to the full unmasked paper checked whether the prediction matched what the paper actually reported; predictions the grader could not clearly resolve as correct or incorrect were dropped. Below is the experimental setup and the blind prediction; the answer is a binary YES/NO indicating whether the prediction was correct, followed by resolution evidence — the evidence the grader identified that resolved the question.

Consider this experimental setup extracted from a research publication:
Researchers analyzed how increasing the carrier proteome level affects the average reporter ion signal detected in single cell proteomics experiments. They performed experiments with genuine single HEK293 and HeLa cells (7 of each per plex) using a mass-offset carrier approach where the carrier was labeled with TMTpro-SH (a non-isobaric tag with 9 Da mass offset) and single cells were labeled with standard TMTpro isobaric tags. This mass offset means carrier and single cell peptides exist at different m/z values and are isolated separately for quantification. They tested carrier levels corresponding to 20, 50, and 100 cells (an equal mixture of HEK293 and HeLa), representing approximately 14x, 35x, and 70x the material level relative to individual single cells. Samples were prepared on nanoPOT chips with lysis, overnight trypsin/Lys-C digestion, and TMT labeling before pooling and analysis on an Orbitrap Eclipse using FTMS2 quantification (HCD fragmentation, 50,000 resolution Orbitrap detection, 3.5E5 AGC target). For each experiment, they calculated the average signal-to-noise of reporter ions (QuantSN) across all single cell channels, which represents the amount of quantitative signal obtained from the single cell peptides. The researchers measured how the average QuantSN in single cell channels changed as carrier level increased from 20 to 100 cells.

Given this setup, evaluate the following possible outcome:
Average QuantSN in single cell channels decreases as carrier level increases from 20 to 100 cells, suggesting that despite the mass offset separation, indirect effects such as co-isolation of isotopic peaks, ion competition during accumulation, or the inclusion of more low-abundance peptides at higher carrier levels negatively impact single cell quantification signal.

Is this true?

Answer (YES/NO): YES